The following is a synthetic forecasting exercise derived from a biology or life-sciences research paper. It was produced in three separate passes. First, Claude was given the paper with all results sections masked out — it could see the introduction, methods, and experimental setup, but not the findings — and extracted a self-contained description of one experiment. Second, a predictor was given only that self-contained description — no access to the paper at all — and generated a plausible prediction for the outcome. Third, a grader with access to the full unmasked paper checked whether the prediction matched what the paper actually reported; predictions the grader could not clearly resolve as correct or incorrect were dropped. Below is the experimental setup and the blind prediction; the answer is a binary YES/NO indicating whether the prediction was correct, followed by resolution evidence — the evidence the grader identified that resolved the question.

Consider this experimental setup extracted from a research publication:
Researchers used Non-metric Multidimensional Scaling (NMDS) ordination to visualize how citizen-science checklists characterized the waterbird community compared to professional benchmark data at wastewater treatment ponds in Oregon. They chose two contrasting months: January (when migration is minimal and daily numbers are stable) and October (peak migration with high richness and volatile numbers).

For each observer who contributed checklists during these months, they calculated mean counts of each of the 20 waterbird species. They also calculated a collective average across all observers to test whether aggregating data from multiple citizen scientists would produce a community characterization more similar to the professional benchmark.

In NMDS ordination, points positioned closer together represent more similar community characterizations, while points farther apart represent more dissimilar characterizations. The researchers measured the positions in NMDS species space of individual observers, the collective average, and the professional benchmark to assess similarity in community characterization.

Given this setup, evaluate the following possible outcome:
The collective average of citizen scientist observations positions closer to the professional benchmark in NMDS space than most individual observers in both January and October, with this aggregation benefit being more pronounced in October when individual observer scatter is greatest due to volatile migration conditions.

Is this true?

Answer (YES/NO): NO